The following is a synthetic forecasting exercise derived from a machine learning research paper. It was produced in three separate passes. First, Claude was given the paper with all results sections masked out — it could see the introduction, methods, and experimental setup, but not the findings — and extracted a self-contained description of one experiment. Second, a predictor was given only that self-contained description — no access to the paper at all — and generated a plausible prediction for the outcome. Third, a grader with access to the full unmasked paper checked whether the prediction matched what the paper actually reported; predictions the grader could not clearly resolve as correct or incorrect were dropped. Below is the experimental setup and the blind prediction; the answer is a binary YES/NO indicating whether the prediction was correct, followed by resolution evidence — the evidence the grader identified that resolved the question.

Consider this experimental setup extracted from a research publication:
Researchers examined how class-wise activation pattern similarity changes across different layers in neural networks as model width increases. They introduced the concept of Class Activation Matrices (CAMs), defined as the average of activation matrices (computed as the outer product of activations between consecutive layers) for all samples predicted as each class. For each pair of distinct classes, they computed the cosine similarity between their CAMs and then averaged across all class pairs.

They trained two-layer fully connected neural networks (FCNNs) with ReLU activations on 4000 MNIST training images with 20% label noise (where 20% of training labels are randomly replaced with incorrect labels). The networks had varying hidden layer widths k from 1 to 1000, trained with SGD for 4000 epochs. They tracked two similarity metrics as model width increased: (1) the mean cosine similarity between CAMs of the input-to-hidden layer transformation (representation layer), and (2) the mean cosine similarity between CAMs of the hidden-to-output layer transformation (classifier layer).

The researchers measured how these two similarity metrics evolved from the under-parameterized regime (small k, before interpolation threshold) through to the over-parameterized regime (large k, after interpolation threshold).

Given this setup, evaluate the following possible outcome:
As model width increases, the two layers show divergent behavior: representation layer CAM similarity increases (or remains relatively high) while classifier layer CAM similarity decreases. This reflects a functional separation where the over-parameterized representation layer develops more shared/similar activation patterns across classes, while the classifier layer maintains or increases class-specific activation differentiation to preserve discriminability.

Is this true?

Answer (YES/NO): NO